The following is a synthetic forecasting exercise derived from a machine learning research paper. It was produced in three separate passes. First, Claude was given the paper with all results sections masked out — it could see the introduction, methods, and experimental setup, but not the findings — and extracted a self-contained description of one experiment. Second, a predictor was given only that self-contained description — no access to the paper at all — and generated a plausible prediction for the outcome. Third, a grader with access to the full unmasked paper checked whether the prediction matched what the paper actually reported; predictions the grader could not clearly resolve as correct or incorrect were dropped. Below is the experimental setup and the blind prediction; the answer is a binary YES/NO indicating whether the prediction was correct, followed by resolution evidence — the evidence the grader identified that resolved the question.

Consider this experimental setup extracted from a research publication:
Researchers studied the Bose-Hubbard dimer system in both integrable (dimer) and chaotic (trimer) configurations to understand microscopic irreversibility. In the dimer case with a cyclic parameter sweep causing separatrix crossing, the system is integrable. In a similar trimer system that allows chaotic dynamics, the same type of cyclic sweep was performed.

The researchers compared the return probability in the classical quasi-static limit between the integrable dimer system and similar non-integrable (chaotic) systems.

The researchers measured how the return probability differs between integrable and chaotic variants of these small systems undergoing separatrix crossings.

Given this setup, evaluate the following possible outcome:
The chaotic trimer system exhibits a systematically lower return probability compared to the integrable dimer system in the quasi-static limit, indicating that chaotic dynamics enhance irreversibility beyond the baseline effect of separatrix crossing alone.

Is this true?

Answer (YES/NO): YES